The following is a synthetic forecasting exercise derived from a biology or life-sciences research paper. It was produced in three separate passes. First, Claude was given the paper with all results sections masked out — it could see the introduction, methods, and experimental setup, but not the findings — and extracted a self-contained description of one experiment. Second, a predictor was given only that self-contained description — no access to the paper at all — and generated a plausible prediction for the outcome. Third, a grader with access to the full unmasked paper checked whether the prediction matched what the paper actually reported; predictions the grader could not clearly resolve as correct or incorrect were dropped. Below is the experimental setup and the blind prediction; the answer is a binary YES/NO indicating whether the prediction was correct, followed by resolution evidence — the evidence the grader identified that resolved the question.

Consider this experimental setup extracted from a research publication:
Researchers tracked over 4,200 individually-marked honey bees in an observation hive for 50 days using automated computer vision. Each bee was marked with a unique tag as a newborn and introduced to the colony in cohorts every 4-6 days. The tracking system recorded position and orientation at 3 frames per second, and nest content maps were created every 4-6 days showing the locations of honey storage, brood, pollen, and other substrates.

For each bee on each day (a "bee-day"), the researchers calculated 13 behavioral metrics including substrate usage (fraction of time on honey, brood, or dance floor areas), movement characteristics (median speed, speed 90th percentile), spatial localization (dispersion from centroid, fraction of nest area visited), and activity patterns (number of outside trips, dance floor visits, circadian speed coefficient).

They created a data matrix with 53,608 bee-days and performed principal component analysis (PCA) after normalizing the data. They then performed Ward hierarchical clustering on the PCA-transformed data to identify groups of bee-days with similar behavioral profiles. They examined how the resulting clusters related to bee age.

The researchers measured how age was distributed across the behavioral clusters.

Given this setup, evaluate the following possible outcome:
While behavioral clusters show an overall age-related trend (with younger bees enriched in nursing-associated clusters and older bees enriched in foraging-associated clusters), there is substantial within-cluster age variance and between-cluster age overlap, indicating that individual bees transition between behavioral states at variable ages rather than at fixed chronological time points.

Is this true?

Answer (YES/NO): YES